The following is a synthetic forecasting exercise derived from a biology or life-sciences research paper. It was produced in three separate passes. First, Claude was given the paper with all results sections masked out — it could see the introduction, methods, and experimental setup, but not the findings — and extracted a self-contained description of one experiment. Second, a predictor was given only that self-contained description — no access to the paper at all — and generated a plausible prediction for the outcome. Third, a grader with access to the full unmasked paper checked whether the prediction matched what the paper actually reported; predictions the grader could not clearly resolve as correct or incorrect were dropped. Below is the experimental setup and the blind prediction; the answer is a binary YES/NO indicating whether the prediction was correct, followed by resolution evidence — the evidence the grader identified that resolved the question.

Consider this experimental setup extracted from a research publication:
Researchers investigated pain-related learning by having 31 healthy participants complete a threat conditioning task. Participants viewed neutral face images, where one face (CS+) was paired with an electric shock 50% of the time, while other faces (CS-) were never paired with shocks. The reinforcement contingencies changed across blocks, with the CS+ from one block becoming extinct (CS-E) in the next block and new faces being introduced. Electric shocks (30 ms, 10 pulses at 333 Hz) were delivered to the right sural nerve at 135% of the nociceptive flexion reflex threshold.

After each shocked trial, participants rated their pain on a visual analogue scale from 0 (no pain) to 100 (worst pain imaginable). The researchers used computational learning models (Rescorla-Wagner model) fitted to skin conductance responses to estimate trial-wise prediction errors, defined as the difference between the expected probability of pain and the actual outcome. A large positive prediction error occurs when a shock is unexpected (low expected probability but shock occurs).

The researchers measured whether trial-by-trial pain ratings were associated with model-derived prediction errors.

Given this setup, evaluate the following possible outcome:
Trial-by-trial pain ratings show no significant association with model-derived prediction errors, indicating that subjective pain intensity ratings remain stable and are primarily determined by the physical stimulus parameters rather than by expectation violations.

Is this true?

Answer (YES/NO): NO